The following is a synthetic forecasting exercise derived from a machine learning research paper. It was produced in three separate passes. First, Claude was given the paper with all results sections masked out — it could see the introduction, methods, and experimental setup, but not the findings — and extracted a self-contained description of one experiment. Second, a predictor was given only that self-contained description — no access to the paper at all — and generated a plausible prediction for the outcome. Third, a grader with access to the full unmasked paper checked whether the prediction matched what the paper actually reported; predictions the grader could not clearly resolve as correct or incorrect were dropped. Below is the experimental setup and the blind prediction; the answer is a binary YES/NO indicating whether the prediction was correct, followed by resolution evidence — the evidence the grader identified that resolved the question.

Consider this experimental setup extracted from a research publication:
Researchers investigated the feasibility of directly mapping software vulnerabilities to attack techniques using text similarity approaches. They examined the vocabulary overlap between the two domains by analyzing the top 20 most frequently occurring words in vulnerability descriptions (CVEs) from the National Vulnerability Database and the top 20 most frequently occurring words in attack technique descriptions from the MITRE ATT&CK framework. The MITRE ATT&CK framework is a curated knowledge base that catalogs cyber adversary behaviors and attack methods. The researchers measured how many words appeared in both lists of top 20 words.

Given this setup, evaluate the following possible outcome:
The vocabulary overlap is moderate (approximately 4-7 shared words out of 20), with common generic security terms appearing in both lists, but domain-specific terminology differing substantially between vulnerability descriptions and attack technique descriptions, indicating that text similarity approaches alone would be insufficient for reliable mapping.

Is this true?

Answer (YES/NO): YES